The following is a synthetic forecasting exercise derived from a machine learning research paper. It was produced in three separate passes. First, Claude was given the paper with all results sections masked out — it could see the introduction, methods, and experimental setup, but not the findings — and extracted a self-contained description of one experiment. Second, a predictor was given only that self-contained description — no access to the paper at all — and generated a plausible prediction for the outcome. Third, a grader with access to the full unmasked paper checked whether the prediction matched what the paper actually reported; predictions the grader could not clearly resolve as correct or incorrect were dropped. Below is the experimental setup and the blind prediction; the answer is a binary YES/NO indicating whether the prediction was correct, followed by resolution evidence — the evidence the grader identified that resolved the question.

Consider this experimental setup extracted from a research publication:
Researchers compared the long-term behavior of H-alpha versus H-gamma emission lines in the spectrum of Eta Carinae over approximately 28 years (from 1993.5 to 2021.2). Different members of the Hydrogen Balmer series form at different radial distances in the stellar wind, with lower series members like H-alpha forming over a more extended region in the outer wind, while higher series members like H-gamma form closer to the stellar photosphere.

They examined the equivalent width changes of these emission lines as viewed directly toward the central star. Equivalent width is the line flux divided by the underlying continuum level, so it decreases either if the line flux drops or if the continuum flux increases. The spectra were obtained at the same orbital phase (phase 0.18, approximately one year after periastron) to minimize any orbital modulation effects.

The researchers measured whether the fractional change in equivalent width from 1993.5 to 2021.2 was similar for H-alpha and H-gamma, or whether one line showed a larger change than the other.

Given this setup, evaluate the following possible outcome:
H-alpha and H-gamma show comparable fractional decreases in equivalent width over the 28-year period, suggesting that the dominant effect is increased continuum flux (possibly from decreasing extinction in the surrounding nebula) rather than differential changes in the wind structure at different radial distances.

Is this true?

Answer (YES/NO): NO